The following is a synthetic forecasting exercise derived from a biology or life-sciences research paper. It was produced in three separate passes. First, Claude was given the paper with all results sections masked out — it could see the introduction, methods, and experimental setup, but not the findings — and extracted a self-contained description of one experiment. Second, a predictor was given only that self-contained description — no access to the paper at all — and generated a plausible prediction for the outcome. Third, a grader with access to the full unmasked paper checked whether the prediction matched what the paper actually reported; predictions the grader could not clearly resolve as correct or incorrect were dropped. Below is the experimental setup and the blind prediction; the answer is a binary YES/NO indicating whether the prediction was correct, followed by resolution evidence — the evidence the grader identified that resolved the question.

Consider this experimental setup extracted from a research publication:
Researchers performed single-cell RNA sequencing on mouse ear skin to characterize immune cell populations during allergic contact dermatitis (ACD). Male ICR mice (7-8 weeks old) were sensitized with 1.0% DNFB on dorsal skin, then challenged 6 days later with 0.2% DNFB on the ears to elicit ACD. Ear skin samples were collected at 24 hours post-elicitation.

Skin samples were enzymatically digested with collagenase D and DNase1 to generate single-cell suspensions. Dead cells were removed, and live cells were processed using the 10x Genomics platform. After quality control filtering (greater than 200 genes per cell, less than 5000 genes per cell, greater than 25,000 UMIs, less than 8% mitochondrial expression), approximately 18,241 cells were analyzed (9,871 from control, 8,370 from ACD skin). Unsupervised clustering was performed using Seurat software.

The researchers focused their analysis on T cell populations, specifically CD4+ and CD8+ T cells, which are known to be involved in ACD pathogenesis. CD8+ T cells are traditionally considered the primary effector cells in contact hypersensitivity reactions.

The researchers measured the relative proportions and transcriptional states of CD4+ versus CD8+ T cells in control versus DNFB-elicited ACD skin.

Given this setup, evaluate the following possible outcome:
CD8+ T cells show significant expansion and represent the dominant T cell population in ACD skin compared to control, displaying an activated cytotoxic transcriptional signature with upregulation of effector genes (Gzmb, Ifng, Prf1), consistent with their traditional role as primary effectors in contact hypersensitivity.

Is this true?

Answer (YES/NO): NO